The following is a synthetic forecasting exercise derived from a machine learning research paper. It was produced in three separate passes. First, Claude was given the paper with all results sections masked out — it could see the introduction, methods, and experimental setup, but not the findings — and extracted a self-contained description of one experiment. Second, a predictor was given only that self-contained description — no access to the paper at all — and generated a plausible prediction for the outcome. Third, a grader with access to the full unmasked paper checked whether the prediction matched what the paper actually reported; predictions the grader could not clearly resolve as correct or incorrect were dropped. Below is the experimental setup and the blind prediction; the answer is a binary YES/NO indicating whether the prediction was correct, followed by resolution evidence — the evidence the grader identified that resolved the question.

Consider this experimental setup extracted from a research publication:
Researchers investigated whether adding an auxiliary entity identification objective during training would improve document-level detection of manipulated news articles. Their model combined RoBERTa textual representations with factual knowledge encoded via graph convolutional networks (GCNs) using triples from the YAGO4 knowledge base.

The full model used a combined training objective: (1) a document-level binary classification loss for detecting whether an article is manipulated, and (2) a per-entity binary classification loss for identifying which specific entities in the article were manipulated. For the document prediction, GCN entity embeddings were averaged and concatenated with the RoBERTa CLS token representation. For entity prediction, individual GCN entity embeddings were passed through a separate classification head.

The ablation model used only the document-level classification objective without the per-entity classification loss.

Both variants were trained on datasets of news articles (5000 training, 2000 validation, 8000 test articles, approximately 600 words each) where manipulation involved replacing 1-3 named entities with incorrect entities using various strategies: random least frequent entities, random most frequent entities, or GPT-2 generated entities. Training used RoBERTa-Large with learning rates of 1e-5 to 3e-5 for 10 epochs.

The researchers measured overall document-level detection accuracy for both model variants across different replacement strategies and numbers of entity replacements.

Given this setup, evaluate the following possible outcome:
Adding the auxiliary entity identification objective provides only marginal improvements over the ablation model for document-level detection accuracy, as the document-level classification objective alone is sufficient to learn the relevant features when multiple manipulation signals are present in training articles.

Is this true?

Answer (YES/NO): NO